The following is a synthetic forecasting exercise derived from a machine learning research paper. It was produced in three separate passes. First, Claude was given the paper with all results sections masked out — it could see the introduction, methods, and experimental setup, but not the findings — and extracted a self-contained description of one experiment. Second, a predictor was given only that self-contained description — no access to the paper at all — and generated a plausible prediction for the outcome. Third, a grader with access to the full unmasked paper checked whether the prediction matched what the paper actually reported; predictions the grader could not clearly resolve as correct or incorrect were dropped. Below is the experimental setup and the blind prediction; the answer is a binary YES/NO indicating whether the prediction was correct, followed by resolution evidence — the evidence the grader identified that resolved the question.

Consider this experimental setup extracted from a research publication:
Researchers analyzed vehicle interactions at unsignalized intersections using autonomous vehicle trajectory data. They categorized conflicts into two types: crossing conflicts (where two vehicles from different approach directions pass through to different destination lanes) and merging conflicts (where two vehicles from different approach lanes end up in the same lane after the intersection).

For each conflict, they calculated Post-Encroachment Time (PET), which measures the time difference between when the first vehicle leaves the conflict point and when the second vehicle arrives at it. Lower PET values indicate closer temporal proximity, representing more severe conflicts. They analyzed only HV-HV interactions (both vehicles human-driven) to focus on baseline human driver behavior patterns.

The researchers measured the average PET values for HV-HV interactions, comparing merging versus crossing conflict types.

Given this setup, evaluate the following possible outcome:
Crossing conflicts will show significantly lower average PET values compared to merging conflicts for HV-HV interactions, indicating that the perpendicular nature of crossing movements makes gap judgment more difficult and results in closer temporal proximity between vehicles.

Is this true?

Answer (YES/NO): NO